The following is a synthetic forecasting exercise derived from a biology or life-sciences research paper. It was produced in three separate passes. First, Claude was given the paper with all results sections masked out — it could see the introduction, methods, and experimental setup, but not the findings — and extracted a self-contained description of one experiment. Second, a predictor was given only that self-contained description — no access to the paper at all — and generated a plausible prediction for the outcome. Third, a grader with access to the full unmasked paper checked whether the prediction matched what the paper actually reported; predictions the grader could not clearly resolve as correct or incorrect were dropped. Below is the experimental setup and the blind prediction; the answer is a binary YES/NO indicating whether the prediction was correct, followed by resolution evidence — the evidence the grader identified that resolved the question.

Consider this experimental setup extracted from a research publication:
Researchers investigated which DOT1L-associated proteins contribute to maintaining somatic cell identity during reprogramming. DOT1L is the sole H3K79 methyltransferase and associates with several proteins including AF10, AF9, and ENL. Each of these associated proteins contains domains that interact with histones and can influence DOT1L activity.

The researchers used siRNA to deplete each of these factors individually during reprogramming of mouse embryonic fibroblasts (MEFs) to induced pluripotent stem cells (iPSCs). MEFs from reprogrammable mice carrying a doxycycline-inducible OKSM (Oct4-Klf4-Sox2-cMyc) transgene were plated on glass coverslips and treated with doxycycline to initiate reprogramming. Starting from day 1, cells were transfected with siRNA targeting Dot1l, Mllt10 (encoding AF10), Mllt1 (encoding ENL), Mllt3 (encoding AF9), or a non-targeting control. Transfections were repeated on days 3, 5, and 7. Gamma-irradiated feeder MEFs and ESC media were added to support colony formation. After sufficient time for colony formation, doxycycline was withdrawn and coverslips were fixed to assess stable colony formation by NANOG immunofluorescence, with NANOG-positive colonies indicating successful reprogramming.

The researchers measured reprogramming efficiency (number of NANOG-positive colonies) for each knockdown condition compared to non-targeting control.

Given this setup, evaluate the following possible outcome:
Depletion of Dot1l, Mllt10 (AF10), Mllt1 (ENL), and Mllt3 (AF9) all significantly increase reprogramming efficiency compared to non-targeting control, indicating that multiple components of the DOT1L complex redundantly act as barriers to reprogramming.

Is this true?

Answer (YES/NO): NO